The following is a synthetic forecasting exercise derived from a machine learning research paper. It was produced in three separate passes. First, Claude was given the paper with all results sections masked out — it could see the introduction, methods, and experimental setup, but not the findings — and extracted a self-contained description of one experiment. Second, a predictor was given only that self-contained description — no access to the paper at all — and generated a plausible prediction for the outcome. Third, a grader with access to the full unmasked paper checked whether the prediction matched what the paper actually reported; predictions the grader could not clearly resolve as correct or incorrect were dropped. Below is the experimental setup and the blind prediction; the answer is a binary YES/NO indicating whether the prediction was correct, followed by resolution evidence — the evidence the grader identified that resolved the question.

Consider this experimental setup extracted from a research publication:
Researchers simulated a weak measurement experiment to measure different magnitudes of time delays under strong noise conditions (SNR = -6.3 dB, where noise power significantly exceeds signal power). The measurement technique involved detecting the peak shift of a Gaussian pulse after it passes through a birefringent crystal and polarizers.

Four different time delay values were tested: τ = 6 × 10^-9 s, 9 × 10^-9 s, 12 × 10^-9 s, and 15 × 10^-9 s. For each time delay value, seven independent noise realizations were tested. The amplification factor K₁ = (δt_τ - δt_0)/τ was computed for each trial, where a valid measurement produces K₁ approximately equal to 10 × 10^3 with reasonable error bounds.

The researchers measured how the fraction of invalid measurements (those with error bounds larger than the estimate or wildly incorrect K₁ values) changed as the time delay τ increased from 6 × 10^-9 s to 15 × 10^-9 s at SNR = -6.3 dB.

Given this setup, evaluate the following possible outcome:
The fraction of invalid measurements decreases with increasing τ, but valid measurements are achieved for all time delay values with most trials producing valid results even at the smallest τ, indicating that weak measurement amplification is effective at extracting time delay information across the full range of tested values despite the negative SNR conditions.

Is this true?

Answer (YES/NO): NO